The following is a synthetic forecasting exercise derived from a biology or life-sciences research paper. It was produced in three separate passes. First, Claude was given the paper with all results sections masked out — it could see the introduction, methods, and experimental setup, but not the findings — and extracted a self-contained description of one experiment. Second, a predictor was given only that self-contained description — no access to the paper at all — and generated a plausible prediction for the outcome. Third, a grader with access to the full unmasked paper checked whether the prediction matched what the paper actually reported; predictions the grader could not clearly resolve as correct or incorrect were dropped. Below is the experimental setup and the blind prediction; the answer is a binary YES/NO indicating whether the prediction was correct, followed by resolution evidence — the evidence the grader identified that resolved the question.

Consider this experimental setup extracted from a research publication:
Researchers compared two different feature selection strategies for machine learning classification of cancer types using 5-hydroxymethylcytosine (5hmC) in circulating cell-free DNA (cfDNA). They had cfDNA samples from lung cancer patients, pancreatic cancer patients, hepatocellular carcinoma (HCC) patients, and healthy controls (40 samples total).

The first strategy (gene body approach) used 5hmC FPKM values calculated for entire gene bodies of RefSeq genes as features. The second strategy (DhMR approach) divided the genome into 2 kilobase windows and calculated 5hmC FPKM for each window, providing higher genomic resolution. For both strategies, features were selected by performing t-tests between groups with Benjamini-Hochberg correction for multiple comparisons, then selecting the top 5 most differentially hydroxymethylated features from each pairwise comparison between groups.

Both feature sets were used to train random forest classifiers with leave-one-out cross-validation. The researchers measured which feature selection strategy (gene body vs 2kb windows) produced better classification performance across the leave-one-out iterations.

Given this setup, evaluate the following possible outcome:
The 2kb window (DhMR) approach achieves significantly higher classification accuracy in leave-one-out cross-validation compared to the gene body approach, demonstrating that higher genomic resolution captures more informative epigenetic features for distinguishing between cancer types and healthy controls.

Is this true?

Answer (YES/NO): NO